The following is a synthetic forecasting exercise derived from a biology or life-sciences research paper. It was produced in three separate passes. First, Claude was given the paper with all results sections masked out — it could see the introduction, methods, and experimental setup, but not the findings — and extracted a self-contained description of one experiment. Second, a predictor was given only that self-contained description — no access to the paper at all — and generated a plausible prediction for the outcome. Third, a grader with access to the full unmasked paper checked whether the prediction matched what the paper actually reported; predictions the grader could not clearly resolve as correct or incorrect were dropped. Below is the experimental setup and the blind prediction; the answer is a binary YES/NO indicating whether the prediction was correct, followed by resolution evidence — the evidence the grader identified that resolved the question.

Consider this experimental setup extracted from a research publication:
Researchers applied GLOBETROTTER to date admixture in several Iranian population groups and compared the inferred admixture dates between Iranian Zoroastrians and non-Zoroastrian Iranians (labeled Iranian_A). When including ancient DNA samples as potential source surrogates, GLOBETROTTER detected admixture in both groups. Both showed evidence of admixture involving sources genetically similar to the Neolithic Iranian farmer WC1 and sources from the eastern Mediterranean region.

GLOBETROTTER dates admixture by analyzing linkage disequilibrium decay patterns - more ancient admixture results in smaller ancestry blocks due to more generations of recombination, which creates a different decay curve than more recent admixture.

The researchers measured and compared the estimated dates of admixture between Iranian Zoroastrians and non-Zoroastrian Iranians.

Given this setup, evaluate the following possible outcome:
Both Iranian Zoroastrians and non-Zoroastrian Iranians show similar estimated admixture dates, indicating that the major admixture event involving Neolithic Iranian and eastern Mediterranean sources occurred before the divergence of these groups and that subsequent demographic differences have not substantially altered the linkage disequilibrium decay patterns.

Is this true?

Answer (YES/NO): NO